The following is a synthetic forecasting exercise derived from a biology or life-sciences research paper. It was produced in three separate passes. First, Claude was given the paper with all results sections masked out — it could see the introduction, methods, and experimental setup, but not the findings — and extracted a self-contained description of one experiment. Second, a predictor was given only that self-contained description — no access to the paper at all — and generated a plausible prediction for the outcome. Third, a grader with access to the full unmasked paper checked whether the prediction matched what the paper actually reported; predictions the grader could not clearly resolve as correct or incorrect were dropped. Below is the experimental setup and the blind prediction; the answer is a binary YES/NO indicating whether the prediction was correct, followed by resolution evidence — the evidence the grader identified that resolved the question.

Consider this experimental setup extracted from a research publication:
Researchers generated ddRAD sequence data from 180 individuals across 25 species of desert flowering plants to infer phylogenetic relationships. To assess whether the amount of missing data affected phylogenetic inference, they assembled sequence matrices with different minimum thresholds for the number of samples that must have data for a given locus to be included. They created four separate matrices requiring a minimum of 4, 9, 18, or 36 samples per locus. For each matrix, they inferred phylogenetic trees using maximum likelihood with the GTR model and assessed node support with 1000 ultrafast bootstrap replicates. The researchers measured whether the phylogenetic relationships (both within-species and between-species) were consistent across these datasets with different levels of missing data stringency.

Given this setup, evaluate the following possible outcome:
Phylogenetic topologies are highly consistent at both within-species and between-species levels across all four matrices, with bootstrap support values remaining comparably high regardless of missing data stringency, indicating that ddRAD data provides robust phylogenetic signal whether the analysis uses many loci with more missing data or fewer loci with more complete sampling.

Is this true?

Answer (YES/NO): NO